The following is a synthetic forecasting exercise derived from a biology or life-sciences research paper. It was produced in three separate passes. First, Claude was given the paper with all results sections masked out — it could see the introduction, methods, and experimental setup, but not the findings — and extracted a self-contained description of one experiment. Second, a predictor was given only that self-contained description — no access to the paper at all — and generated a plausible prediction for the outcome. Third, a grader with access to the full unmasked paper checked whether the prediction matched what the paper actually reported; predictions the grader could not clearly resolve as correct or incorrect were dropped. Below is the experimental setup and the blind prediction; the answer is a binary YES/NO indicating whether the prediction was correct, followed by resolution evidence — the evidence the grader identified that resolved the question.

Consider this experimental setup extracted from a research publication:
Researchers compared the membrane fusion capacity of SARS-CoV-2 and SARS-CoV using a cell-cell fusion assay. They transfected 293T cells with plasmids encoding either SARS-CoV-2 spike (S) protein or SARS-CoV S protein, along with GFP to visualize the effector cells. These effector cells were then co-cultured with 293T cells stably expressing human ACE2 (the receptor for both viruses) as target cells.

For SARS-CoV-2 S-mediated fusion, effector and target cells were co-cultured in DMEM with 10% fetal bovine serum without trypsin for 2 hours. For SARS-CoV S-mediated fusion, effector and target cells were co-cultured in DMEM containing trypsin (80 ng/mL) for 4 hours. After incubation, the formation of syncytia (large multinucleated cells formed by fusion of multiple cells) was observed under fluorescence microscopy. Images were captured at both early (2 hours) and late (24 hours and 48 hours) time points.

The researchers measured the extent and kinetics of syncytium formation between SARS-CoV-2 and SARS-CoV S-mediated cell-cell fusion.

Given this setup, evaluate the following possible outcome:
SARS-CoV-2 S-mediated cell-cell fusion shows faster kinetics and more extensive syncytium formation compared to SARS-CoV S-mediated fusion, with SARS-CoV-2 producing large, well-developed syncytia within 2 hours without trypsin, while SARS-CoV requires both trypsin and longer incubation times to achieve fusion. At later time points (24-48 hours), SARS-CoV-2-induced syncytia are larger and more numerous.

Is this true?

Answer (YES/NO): YES